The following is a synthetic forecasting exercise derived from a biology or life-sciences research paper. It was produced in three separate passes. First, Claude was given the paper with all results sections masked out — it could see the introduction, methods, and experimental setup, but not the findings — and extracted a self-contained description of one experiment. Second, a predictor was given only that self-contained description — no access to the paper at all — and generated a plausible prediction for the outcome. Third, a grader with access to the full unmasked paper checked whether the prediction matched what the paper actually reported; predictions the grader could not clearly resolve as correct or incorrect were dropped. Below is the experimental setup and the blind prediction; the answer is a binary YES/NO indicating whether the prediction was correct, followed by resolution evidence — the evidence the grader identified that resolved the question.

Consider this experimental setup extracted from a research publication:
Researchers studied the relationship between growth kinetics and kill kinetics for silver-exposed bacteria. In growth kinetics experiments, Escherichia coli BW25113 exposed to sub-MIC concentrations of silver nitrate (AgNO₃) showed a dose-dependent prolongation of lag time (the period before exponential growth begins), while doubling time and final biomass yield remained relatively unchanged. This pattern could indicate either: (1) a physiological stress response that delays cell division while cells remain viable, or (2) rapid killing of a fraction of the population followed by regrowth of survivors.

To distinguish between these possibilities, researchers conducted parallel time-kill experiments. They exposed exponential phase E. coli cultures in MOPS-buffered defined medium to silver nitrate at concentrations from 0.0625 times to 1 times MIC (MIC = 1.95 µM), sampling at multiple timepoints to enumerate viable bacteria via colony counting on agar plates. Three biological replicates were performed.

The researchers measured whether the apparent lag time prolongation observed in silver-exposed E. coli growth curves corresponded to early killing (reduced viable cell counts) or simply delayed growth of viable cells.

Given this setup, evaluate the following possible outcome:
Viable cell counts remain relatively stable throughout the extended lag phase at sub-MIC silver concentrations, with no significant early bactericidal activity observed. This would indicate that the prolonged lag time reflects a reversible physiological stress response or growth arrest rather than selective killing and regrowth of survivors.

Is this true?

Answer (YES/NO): NO